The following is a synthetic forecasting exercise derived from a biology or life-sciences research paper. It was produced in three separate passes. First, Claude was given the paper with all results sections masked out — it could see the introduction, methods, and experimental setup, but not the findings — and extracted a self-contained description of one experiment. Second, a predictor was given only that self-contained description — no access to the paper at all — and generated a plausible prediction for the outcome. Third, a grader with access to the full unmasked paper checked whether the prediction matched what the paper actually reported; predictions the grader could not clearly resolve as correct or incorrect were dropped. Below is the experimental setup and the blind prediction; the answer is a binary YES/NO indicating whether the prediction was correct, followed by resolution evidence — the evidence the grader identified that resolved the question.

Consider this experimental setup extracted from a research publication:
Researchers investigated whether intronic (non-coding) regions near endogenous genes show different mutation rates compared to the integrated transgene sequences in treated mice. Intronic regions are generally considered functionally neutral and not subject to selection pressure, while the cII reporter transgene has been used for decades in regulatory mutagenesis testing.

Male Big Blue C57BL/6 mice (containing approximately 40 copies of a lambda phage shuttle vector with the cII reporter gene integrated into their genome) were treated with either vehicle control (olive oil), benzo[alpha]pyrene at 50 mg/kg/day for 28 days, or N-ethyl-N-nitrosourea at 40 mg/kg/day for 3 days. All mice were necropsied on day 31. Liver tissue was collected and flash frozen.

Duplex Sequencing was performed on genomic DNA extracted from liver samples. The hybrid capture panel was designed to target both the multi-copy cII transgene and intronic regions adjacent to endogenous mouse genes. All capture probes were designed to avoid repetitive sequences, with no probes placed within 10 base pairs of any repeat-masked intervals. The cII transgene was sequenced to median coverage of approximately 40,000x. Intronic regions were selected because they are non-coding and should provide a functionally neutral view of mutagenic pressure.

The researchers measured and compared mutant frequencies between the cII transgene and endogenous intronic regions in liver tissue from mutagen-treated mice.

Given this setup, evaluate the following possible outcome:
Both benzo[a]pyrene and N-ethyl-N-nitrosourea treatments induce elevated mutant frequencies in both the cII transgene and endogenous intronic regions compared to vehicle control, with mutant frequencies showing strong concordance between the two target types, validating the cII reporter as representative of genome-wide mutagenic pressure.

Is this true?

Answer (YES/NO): NO